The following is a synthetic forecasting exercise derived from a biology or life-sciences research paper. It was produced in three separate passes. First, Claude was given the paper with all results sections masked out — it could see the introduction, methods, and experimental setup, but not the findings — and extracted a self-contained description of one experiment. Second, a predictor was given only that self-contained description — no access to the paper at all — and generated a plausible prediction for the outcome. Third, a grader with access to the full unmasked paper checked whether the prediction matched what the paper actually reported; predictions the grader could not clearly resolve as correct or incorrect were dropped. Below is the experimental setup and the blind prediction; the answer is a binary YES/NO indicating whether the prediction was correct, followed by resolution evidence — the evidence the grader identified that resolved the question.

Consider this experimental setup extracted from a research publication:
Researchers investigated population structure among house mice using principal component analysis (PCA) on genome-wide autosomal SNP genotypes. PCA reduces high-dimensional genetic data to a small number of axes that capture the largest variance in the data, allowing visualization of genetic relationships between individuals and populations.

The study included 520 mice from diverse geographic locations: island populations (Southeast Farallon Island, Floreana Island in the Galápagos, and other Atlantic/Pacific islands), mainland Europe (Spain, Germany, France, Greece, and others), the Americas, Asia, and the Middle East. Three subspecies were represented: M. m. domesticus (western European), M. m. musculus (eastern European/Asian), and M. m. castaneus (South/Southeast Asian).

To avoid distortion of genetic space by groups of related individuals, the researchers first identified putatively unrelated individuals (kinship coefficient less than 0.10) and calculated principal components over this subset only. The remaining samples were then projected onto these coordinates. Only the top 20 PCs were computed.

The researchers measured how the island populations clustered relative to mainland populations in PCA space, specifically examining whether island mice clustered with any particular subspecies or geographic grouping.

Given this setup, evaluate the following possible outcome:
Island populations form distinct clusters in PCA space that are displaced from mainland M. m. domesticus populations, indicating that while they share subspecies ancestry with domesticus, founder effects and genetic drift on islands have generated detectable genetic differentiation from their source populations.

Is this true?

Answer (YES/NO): YES